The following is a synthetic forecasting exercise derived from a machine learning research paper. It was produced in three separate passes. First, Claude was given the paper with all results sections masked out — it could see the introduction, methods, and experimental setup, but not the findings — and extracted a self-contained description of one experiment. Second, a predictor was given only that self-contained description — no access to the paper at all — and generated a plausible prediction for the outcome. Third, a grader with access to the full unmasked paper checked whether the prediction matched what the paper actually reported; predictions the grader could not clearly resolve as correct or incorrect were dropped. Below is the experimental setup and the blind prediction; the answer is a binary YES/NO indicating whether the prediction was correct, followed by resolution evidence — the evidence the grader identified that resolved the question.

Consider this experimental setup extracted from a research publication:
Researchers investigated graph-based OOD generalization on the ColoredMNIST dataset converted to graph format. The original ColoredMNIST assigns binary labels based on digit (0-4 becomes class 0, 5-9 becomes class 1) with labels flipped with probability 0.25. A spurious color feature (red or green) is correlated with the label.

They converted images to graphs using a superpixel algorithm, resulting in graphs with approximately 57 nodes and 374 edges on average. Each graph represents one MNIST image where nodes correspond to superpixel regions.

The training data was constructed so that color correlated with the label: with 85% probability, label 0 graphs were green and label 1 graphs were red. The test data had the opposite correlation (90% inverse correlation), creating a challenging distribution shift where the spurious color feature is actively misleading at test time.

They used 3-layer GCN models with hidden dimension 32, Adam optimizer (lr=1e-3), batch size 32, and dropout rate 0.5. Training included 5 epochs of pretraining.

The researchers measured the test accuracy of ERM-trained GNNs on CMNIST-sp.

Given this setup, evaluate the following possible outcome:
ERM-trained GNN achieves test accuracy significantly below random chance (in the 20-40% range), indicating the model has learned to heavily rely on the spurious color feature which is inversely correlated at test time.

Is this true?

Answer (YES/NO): NO